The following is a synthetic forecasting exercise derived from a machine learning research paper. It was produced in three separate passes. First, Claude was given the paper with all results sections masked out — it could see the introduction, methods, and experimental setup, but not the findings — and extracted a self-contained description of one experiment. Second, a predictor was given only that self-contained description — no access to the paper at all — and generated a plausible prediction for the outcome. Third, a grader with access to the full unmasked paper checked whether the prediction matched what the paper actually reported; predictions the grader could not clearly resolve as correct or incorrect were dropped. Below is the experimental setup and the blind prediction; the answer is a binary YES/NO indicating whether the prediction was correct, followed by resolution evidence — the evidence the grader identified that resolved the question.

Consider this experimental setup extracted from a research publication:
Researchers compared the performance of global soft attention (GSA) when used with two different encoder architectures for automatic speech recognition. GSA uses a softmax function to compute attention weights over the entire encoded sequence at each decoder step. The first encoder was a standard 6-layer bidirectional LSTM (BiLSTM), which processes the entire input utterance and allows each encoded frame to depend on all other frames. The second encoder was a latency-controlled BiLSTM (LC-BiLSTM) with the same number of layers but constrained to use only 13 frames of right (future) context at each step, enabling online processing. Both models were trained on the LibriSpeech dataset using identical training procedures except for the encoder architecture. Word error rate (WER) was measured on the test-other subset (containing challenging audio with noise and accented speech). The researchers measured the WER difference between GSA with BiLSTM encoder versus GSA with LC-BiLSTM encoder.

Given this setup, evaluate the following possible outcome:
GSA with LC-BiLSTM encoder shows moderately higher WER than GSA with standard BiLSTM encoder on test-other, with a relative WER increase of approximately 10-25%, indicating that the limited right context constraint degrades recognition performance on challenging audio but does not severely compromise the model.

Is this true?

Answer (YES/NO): YES